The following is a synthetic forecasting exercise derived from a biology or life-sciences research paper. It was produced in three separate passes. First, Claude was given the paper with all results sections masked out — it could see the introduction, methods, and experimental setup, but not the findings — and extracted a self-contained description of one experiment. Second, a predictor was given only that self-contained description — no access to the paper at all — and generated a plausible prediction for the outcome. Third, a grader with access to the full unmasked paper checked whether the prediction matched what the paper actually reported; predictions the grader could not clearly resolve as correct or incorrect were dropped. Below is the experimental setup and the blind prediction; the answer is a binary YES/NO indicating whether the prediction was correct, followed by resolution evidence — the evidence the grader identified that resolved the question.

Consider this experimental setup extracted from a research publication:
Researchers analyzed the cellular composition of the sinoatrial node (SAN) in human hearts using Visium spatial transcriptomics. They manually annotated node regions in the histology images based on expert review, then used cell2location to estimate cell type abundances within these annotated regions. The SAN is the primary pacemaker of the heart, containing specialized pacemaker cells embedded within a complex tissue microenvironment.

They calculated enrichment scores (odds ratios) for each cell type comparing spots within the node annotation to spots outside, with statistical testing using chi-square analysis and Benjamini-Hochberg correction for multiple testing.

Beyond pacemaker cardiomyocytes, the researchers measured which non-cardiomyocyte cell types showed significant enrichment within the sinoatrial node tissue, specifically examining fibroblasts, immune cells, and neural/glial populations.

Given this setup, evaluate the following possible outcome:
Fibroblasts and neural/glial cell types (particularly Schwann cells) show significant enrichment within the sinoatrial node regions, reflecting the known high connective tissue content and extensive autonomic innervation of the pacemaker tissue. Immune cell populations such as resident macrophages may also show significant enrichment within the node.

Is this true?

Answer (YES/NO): NO